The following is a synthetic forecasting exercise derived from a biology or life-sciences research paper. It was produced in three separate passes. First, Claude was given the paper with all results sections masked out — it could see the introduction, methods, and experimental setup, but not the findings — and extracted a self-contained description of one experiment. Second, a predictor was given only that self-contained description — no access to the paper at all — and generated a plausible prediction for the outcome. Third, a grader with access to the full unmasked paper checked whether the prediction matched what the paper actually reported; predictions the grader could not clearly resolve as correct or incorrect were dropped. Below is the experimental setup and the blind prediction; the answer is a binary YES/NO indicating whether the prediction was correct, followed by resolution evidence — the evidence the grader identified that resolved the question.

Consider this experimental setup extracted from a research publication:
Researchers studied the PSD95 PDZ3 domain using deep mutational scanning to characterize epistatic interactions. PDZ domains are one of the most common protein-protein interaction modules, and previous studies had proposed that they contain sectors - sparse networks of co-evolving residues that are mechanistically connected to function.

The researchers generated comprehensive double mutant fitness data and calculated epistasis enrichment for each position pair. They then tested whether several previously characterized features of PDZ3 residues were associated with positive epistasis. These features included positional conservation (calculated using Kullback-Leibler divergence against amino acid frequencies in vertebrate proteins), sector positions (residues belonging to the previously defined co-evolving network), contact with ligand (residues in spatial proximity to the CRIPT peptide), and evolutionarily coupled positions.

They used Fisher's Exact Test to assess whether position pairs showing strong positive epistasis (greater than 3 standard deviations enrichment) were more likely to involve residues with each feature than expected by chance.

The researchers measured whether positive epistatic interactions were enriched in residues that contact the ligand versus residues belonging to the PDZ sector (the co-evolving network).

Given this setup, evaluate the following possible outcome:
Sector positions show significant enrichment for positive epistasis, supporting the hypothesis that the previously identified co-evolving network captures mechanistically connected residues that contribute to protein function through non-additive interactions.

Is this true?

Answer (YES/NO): YES